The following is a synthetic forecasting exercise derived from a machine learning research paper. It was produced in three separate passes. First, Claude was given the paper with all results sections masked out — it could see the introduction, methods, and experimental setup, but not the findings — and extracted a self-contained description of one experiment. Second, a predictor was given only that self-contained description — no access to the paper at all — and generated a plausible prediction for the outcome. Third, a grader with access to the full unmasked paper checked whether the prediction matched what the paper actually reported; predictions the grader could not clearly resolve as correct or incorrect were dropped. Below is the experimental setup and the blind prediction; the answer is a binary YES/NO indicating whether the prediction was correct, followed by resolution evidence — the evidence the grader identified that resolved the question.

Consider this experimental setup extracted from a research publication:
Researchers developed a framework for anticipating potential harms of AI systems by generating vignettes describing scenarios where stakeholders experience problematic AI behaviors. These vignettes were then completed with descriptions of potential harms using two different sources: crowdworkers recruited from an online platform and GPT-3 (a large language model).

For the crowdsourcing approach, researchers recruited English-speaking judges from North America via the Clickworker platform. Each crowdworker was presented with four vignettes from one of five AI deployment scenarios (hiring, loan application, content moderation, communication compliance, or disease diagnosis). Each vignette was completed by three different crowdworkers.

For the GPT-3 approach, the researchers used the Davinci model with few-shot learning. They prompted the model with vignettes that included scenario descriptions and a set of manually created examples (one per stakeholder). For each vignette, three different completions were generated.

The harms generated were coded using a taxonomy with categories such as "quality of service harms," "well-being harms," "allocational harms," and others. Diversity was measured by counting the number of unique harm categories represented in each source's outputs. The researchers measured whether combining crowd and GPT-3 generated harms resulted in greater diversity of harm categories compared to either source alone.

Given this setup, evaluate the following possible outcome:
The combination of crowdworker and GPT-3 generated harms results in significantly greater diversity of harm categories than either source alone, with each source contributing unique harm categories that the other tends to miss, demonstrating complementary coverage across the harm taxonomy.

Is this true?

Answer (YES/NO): YES